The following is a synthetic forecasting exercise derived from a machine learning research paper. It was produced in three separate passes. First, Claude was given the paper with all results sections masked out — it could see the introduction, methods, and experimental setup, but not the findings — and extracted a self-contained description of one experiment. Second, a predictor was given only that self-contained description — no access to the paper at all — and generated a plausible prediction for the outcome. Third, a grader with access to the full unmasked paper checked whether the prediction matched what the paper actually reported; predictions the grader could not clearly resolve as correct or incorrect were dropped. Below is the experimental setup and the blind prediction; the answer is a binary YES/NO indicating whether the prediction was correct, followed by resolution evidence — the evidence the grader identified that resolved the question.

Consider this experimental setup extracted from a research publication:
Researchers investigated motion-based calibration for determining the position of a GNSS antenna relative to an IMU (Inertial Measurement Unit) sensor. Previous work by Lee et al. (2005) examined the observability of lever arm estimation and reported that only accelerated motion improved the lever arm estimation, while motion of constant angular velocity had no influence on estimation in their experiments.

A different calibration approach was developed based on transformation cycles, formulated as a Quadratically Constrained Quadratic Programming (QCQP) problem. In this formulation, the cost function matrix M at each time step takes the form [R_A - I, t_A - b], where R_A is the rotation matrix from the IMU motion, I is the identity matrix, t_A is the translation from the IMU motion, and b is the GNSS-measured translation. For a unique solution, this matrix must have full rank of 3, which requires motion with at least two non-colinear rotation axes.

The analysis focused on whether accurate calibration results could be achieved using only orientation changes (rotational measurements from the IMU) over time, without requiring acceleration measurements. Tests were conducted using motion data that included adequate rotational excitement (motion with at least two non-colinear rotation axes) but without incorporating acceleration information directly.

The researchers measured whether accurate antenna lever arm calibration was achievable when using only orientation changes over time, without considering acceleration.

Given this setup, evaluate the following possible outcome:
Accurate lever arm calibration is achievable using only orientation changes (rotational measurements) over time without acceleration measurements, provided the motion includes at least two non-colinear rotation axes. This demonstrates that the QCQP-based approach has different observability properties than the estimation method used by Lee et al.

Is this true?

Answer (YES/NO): YES